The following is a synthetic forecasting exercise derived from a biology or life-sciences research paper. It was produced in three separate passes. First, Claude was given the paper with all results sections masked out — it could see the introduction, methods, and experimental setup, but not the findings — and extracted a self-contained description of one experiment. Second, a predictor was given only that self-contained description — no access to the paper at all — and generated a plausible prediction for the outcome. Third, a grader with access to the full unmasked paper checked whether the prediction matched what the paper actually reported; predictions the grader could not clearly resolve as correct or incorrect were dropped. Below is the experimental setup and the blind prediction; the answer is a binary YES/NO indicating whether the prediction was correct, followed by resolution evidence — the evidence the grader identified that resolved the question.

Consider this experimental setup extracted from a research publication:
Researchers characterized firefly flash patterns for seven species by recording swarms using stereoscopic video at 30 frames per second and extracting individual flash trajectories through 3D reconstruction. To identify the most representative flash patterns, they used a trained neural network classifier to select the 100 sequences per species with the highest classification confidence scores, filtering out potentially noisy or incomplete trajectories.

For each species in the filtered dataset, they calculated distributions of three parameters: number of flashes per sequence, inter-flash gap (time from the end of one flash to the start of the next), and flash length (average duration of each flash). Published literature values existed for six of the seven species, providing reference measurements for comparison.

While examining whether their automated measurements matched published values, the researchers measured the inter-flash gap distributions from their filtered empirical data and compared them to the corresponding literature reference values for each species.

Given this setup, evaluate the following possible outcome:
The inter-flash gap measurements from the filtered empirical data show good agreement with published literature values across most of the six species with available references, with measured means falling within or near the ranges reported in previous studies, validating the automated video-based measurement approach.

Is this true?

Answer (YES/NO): NO